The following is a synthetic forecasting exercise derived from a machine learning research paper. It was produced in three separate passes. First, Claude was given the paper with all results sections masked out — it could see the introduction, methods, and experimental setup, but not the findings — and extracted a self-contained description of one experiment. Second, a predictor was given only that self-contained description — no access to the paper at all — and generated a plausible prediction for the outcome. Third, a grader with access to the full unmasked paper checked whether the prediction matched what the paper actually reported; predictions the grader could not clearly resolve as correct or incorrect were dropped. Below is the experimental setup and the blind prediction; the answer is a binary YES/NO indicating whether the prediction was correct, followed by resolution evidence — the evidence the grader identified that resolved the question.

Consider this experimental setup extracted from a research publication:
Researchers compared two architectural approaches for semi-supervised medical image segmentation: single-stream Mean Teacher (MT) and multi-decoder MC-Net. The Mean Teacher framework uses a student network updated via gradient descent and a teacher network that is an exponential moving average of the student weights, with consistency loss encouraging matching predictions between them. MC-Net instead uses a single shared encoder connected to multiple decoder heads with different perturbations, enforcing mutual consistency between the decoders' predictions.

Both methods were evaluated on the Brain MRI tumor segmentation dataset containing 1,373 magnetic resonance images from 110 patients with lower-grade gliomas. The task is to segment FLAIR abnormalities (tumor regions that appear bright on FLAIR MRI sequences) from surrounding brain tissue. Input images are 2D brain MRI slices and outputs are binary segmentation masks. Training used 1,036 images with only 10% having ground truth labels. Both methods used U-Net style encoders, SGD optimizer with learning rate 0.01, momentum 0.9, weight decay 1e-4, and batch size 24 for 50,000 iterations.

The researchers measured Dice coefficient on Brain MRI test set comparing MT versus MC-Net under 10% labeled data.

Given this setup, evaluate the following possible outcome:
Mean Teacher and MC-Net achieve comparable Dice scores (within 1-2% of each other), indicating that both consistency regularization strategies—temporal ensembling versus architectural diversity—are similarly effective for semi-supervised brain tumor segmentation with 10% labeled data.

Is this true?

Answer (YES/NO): YES